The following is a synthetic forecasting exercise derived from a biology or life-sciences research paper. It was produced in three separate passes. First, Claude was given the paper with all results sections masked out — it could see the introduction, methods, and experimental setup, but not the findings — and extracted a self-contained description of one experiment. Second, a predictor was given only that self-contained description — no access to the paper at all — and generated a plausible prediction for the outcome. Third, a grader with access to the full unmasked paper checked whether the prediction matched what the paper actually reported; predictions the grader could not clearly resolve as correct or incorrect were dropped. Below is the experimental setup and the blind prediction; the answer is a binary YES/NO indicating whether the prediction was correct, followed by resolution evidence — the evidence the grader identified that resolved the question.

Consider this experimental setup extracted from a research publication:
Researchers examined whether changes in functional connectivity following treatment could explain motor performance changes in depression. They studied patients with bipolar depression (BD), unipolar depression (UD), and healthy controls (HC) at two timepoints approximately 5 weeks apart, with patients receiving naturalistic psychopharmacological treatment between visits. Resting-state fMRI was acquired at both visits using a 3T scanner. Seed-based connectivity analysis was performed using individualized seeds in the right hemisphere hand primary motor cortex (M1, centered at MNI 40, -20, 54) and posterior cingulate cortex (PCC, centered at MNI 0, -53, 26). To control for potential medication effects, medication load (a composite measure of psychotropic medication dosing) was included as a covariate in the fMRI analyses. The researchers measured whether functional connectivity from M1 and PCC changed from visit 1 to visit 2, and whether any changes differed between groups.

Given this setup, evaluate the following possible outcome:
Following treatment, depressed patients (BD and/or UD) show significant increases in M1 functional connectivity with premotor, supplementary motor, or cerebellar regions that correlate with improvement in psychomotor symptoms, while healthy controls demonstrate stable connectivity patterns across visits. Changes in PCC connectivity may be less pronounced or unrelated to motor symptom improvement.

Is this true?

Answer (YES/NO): NO